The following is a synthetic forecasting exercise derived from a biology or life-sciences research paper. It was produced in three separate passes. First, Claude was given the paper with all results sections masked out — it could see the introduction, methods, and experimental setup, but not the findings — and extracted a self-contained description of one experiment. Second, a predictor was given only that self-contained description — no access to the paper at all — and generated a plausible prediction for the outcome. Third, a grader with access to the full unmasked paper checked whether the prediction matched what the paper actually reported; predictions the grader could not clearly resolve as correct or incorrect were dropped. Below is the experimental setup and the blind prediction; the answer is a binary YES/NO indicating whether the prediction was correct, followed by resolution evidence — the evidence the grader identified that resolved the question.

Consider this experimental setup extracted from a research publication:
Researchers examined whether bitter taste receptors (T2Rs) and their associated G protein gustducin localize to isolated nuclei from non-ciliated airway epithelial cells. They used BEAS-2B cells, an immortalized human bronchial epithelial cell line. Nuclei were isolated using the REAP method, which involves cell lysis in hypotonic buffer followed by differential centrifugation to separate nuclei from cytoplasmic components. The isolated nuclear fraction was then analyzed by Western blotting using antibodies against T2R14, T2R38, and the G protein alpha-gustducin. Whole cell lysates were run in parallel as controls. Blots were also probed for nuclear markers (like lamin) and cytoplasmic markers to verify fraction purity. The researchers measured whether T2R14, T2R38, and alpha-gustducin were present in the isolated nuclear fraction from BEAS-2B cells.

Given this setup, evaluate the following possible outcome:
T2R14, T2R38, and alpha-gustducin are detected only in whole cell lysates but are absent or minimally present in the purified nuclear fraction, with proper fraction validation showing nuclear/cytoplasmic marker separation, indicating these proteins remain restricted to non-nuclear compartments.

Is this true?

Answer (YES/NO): NO